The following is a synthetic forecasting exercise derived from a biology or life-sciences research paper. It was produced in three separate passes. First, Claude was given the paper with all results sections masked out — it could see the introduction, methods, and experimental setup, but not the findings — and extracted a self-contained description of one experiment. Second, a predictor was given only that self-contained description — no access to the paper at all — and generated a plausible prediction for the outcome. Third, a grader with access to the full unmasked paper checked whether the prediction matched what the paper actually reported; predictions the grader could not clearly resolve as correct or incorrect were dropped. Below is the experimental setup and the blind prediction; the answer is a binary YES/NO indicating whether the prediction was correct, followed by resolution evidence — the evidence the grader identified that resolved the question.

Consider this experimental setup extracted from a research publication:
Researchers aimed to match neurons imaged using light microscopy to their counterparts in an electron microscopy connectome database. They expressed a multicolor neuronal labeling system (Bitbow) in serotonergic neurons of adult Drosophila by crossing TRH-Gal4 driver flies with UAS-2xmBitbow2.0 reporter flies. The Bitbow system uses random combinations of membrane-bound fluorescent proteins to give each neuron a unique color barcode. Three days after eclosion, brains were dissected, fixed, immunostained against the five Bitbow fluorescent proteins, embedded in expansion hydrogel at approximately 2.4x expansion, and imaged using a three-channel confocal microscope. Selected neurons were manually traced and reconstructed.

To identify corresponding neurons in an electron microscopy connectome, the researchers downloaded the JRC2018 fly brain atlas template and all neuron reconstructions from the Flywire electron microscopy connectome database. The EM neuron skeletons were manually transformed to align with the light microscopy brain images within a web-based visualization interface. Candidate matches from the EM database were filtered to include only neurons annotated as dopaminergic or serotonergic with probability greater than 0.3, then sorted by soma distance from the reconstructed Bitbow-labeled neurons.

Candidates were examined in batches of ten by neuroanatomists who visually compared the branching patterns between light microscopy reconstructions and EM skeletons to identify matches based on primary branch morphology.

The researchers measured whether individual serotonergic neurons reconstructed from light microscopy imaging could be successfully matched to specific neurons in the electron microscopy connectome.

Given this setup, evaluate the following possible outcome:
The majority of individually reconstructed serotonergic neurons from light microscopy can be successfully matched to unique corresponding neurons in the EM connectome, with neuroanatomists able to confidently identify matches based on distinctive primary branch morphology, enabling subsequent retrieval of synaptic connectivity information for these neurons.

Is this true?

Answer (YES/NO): YES